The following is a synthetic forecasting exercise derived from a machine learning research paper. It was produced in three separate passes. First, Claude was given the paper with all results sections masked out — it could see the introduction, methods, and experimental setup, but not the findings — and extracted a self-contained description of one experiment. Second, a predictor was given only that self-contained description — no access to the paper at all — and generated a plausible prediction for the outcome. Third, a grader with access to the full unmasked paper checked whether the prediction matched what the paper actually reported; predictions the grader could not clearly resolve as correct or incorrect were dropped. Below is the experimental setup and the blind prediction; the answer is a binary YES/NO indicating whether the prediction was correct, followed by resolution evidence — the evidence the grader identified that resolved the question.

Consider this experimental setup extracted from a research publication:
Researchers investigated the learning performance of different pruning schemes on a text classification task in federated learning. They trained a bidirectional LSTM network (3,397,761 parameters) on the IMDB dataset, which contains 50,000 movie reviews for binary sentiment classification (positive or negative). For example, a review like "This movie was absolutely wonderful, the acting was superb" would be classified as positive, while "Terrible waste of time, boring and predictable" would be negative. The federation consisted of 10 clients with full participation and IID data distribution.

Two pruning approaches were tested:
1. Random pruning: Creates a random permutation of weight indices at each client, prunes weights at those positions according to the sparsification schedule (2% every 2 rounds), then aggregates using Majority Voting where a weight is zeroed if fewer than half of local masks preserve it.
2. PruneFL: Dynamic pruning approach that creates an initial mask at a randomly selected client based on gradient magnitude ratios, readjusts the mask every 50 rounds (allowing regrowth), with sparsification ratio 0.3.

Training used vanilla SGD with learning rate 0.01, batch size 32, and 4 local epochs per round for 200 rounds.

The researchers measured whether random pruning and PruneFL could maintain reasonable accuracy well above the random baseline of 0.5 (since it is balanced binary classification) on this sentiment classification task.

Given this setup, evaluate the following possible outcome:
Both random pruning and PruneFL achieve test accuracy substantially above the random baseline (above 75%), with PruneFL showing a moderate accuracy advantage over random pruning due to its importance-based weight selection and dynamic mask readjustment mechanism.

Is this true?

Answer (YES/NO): NO